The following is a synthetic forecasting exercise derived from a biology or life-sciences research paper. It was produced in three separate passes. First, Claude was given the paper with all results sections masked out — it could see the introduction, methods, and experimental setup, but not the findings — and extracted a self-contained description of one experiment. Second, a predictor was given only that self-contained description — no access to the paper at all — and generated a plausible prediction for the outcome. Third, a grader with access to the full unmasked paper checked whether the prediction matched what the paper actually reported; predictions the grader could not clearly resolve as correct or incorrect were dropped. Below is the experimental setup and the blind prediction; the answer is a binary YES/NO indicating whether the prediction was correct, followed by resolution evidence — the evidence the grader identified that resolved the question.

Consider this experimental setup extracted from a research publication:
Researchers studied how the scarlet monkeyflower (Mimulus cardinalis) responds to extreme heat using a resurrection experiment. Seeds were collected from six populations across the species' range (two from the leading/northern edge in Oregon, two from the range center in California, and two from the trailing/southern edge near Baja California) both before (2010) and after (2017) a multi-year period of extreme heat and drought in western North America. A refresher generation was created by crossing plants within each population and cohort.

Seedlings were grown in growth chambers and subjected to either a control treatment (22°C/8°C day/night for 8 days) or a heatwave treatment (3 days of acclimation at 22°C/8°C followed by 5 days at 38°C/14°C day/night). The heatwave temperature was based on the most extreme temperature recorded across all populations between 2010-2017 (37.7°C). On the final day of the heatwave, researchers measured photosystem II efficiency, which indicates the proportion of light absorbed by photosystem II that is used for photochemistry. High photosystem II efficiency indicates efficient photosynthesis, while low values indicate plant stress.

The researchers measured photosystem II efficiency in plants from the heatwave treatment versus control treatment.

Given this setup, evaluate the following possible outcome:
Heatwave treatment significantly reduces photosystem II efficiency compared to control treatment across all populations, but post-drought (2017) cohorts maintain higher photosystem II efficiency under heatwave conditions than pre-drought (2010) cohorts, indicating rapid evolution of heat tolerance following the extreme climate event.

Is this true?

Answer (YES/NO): NO